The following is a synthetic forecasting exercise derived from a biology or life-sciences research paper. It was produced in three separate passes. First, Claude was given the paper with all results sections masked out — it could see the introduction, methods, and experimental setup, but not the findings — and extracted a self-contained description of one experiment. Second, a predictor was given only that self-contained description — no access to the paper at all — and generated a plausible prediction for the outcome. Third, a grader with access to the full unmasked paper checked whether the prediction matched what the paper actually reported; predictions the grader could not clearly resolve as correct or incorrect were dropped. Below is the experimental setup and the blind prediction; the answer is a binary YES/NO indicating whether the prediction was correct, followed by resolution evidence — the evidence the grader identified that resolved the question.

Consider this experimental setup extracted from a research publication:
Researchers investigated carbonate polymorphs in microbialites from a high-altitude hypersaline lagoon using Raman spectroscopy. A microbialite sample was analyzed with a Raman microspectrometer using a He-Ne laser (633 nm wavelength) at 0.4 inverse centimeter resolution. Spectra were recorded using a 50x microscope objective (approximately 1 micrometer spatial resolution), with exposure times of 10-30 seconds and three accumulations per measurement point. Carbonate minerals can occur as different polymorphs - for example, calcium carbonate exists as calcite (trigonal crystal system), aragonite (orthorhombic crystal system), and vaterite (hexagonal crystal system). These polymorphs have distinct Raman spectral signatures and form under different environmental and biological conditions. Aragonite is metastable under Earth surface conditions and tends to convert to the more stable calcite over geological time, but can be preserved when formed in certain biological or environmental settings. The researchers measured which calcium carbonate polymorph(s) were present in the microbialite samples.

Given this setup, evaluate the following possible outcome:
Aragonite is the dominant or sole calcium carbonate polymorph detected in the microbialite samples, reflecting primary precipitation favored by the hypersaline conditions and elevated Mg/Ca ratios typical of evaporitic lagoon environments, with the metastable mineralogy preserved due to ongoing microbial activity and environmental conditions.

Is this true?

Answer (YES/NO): NO